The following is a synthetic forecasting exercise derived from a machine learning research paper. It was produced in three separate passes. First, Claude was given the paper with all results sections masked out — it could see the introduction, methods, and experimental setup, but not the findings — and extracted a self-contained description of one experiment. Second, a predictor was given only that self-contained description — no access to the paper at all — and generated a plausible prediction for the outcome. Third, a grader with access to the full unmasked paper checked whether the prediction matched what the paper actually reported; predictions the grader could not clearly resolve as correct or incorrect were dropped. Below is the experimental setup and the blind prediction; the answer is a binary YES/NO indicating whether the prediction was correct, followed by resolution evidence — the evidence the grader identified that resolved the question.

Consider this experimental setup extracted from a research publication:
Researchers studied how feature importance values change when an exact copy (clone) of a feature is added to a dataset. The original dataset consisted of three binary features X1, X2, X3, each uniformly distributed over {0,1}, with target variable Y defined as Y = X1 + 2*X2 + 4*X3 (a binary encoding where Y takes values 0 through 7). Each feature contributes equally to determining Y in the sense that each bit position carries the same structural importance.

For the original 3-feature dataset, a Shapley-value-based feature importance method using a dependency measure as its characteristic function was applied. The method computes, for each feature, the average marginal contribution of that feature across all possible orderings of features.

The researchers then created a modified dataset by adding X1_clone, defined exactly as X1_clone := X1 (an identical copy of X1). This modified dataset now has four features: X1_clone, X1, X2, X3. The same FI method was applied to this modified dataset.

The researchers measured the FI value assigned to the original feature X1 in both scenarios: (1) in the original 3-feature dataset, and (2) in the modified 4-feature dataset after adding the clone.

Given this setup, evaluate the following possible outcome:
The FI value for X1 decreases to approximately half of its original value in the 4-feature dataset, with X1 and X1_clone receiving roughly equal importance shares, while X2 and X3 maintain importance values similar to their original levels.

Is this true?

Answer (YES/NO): NO